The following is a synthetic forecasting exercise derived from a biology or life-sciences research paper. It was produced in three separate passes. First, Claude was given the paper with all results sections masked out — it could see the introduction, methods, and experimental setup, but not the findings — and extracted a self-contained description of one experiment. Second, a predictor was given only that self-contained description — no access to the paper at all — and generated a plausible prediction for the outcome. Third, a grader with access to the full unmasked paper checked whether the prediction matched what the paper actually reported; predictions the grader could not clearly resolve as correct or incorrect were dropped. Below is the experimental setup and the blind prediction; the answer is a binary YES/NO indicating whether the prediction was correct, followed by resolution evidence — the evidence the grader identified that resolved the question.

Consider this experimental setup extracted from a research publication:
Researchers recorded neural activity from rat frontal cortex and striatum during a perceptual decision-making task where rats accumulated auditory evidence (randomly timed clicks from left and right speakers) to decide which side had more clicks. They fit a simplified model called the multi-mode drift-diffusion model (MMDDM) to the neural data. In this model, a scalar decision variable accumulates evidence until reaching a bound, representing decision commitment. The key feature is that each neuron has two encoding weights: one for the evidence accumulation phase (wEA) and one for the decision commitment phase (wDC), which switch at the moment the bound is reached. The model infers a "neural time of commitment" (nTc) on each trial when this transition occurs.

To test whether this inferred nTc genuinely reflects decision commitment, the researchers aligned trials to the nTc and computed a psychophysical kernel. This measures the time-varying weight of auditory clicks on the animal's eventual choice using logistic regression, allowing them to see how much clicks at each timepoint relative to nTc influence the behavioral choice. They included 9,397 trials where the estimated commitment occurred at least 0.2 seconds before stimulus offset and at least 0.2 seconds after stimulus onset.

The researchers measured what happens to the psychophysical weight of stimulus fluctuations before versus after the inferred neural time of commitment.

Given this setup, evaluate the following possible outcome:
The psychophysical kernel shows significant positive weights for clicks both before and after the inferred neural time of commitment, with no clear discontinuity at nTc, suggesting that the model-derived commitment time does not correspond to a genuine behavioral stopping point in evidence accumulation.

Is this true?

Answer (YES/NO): NO